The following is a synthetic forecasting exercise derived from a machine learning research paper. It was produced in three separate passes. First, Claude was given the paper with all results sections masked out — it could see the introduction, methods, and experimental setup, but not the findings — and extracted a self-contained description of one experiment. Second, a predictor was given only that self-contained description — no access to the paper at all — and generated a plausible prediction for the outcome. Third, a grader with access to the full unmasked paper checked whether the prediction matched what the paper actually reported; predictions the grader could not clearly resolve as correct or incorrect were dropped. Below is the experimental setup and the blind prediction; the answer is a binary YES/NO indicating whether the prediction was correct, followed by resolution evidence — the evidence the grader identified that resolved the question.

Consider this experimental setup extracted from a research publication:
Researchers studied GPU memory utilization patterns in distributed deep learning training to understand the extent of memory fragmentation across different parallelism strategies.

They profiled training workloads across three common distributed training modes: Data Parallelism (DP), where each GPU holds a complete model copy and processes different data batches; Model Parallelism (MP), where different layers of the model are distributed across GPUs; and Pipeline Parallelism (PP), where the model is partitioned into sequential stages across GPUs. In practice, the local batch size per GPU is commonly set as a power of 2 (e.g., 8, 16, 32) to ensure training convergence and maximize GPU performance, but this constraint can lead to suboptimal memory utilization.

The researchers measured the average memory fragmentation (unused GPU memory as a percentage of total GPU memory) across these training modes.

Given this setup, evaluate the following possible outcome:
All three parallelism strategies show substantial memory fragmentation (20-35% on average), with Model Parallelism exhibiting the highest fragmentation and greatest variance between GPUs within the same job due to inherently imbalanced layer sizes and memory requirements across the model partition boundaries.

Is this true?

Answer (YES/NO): NO